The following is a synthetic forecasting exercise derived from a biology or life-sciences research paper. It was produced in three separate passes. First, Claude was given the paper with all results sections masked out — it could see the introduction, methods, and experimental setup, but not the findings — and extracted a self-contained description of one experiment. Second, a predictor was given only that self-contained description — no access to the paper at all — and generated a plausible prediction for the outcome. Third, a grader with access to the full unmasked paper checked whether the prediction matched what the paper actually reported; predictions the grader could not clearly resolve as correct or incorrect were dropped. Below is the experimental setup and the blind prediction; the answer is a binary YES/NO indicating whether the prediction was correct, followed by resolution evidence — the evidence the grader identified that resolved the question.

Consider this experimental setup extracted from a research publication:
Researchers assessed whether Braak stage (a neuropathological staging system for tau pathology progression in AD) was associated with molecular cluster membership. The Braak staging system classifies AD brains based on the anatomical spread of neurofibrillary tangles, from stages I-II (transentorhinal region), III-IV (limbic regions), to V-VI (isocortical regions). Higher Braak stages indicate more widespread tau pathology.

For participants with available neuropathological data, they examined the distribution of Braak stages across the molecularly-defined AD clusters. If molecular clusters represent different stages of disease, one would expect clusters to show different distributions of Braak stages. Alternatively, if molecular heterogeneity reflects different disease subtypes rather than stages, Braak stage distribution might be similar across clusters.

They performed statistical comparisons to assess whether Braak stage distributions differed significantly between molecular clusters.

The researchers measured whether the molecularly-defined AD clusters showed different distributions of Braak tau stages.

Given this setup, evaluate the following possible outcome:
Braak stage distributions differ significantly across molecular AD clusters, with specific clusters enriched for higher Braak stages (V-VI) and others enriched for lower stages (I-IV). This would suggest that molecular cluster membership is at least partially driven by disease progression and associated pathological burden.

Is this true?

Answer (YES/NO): NO